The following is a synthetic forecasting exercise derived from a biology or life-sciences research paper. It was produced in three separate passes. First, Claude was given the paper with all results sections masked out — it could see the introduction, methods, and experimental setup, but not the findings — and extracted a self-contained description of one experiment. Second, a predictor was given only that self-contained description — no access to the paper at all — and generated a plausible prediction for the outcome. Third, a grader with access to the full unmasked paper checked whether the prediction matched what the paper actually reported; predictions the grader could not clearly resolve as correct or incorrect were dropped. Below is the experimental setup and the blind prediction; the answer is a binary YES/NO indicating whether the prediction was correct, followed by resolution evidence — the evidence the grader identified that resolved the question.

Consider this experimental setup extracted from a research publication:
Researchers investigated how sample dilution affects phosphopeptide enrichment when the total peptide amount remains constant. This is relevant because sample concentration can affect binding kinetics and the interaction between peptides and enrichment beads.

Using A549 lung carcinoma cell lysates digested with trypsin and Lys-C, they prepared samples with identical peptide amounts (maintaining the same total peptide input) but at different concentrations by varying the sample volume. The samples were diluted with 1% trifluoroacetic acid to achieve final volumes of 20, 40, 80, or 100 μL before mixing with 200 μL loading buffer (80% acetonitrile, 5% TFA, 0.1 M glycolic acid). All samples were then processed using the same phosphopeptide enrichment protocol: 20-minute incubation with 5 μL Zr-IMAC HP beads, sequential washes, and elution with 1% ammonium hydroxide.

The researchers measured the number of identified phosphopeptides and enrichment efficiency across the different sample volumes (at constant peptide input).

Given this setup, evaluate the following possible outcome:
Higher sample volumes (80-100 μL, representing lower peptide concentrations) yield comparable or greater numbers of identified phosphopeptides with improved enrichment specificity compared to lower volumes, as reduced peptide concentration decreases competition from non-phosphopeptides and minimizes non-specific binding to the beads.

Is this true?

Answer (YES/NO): NO